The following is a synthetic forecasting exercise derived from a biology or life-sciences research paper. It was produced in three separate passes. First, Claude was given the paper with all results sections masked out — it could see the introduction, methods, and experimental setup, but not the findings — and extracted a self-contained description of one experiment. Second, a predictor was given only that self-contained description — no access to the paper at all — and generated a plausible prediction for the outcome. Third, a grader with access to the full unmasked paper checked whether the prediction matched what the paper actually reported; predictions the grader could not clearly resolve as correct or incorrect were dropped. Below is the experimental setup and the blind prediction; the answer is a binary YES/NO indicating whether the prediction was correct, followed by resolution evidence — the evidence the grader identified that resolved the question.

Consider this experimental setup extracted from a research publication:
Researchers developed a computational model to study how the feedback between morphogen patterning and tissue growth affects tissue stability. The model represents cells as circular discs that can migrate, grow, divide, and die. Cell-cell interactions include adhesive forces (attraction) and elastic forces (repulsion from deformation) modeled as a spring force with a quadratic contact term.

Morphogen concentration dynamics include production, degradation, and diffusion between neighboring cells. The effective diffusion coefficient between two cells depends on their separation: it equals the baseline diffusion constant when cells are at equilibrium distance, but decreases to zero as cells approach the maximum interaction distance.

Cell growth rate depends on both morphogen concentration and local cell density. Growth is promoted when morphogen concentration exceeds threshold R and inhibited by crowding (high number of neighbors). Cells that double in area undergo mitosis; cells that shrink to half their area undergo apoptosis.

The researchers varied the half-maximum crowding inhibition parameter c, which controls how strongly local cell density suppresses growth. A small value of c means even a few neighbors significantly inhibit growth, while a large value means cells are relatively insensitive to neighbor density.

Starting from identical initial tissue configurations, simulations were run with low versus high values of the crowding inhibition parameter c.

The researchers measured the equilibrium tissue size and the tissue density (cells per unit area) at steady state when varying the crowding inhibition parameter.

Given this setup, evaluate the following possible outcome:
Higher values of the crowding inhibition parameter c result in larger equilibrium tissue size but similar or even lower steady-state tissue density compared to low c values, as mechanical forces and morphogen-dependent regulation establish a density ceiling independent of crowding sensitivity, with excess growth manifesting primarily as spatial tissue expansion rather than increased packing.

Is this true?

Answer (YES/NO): NO